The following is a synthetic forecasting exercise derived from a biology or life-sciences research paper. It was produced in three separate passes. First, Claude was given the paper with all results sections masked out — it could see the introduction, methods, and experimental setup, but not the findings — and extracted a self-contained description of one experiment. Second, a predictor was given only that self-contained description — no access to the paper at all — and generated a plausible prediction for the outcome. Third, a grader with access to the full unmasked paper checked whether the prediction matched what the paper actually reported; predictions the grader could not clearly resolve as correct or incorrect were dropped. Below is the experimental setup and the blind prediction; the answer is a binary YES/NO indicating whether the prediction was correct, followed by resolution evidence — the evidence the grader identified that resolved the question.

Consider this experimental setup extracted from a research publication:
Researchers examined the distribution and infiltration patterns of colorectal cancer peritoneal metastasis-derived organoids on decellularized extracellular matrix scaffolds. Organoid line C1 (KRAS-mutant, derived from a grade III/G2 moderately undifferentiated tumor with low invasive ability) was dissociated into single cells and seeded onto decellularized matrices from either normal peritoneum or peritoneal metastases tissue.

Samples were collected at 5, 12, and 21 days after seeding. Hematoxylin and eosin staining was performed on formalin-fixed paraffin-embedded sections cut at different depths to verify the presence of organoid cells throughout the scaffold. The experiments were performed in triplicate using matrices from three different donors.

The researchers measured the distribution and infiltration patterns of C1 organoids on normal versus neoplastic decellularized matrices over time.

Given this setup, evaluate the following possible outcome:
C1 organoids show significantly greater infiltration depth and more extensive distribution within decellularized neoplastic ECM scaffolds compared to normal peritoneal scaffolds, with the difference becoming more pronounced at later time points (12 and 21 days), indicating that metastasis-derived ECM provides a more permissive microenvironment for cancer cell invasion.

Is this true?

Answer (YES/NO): YES